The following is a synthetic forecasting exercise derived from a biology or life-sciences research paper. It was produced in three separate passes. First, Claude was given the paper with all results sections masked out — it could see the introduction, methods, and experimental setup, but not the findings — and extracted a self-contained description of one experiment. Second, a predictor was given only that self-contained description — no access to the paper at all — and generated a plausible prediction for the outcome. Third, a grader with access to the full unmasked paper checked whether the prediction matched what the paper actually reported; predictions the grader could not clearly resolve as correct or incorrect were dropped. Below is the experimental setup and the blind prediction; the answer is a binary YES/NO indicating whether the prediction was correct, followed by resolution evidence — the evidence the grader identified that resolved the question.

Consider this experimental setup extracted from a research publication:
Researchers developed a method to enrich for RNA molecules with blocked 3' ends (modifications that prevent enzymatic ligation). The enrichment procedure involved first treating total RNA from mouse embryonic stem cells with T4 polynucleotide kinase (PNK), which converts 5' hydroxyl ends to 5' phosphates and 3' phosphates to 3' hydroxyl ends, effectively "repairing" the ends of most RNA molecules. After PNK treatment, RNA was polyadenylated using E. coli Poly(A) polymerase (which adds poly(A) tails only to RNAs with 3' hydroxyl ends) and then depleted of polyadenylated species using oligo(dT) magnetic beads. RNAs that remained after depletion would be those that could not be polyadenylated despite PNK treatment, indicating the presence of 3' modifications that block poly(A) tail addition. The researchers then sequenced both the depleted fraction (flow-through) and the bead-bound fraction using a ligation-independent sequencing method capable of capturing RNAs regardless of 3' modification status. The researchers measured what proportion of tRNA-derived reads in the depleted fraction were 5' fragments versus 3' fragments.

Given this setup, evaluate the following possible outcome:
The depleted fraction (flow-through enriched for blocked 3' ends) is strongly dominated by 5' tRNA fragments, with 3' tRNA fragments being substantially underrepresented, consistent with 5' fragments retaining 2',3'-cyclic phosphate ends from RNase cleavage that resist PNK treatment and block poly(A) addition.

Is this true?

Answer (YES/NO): NO